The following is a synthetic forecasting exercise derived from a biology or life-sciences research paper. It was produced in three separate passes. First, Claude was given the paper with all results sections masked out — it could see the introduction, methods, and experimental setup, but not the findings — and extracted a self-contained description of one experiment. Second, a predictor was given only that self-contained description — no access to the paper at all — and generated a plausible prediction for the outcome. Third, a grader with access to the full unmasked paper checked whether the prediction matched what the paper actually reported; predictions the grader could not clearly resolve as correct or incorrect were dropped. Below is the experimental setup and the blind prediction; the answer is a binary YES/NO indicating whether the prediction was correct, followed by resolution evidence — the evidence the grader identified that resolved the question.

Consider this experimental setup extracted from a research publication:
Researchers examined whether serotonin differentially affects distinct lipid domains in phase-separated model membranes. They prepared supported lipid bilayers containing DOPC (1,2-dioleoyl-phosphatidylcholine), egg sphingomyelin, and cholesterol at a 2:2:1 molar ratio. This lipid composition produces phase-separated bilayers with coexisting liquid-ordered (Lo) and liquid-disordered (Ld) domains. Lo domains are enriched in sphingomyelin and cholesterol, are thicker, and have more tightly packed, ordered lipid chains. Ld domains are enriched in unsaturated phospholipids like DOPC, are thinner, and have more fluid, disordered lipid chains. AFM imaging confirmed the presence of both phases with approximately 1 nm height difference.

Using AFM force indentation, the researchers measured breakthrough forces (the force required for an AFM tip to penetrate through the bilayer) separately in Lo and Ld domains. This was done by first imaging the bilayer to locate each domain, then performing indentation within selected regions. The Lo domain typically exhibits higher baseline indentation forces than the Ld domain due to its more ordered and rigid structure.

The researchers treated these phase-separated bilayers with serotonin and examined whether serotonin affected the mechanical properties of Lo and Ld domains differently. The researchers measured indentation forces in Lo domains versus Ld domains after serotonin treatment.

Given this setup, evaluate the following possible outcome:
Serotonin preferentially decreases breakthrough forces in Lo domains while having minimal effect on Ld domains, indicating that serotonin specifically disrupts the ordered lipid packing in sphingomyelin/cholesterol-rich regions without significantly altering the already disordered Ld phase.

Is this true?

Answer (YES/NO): NO